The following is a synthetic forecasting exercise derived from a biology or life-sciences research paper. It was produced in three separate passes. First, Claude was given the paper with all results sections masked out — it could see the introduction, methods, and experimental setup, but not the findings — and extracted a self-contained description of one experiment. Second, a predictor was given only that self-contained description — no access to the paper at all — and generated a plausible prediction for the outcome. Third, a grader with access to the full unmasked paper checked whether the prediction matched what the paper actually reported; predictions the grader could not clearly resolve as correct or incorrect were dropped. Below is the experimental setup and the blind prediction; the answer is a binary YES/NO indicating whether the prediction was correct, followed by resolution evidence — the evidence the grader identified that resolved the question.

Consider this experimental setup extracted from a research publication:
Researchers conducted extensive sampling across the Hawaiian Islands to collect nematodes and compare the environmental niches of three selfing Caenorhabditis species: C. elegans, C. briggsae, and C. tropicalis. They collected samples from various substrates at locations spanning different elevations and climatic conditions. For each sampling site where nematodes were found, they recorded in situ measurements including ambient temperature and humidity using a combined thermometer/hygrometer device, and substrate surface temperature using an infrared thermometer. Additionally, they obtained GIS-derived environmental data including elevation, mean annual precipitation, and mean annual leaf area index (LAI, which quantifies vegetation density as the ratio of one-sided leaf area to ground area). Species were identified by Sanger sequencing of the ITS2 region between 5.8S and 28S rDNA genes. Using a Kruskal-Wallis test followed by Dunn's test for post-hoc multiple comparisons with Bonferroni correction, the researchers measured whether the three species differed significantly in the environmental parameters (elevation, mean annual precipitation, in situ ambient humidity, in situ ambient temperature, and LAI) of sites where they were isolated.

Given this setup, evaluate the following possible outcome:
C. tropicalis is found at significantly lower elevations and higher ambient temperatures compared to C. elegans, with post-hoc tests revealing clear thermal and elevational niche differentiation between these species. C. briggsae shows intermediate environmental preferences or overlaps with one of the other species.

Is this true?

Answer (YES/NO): YES